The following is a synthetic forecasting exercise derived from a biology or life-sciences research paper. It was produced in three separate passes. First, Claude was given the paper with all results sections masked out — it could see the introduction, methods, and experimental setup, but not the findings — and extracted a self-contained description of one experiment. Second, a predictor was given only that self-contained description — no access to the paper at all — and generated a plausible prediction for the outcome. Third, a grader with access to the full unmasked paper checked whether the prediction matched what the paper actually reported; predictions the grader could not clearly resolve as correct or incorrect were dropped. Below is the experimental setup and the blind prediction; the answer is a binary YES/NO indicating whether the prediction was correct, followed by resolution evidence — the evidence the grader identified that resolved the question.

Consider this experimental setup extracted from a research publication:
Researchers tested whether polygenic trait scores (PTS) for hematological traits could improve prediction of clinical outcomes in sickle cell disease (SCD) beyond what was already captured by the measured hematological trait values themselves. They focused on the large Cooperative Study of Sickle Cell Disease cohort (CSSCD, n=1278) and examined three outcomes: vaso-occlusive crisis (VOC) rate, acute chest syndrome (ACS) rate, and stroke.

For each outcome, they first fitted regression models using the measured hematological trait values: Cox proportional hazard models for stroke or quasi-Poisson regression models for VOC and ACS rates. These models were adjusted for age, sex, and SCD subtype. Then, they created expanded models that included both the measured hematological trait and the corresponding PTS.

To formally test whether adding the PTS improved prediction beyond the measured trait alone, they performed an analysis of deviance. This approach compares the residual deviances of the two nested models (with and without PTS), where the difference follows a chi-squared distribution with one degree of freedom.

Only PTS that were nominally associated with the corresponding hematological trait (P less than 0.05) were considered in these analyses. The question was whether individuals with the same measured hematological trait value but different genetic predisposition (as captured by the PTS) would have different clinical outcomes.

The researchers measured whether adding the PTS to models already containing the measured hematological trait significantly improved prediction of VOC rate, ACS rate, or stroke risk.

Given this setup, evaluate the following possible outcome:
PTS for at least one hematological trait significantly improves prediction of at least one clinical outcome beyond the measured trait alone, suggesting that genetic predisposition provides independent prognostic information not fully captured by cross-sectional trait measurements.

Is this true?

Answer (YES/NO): YES